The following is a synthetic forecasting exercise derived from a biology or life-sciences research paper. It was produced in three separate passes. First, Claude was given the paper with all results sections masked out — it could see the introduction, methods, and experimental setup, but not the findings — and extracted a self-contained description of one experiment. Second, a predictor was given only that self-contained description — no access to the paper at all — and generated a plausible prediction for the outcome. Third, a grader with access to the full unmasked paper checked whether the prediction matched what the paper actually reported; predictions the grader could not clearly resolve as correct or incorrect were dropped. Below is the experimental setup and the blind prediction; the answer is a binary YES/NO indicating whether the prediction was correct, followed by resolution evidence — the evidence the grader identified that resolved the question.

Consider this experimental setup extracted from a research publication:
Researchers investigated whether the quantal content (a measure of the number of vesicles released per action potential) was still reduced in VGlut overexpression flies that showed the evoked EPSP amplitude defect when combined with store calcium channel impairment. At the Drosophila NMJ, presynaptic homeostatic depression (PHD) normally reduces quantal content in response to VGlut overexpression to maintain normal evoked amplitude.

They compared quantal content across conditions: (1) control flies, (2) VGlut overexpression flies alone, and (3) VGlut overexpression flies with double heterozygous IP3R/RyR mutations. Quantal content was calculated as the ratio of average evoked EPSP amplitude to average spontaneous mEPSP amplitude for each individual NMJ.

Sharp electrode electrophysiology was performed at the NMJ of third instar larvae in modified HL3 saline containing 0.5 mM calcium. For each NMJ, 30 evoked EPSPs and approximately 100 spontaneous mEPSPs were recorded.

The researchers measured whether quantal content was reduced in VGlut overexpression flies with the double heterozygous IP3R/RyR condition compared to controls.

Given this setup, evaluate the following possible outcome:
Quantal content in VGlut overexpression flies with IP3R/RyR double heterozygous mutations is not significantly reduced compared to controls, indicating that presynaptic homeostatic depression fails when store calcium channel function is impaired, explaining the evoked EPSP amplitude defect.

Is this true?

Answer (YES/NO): NO